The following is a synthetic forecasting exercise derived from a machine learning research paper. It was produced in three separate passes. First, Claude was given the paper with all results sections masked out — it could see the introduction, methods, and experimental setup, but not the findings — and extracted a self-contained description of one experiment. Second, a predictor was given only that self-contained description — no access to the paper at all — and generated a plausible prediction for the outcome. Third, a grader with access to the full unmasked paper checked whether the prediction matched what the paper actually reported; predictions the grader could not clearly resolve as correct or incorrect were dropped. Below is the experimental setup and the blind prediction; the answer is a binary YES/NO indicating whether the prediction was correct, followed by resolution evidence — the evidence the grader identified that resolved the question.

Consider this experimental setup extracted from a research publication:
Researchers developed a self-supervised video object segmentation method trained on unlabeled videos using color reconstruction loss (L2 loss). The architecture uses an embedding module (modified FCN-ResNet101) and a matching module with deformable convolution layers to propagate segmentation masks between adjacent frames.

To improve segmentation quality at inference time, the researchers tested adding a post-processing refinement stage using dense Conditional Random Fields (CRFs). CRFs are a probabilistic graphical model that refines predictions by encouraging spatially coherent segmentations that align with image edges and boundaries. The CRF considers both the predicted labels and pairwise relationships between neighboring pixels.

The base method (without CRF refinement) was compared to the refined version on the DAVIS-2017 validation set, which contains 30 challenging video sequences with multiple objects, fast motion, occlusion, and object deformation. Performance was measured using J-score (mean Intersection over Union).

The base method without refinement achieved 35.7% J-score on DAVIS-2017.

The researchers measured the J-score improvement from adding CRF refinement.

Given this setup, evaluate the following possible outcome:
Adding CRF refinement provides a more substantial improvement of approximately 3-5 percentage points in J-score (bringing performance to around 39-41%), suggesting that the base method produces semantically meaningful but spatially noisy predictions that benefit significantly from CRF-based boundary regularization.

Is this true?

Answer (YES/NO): YES